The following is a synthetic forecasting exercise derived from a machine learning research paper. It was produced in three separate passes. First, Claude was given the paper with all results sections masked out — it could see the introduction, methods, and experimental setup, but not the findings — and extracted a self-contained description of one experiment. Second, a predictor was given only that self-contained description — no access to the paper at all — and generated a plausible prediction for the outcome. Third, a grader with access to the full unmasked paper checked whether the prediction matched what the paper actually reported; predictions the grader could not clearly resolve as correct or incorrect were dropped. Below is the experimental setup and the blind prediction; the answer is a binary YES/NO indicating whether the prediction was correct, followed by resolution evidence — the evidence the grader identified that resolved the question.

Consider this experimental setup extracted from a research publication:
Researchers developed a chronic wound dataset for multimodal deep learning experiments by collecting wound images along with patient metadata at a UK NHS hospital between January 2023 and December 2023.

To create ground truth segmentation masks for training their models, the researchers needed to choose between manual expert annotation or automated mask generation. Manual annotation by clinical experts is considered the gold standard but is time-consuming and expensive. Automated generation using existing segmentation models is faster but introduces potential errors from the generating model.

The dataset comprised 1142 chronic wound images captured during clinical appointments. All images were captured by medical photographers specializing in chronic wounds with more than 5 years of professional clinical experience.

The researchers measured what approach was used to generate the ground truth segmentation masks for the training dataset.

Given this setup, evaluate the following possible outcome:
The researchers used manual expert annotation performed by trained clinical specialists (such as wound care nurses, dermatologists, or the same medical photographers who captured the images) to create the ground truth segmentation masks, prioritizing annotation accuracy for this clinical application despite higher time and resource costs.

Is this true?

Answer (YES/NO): NO